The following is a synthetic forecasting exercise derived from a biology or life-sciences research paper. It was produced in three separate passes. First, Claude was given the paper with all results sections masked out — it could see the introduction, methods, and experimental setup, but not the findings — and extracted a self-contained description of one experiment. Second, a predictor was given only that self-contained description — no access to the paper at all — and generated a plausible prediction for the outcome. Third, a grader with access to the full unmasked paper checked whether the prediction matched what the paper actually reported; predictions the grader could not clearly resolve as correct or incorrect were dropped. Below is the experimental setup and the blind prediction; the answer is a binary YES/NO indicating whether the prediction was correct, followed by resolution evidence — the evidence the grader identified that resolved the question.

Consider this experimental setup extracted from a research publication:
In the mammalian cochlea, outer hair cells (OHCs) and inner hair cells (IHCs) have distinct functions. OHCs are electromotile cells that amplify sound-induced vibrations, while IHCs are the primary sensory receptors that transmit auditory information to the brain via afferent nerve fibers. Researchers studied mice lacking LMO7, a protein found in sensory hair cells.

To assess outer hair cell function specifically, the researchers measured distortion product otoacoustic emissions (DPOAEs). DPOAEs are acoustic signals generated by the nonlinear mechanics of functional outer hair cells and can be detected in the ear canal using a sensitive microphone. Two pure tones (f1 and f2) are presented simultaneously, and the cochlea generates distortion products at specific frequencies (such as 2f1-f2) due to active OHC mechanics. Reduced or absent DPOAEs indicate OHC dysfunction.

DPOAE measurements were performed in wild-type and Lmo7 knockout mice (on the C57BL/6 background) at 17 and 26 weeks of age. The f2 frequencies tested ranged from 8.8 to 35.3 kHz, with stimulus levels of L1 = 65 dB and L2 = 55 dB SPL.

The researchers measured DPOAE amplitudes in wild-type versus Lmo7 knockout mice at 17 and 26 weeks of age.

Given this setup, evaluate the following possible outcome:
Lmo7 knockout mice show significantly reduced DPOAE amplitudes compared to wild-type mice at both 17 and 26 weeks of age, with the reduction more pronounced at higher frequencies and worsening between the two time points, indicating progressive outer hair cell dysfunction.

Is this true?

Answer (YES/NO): NO